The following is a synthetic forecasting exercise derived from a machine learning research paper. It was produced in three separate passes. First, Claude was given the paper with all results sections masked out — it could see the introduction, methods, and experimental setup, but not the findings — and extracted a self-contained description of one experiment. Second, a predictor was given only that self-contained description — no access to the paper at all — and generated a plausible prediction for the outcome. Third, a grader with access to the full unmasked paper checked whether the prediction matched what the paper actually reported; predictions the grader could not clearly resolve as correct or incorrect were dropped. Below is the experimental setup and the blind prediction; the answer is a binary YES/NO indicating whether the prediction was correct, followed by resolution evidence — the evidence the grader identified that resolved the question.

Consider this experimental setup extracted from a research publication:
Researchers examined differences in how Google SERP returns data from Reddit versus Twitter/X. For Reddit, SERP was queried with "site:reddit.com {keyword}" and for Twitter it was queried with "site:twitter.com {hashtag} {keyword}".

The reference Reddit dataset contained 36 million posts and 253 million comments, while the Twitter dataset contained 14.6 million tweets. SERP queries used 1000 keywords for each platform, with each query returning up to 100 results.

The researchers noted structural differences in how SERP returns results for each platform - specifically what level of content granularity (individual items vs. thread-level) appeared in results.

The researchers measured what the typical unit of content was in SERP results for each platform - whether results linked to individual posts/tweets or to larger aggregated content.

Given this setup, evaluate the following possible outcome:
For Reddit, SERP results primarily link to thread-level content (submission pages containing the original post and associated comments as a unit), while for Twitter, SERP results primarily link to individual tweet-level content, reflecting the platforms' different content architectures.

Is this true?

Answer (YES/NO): YES